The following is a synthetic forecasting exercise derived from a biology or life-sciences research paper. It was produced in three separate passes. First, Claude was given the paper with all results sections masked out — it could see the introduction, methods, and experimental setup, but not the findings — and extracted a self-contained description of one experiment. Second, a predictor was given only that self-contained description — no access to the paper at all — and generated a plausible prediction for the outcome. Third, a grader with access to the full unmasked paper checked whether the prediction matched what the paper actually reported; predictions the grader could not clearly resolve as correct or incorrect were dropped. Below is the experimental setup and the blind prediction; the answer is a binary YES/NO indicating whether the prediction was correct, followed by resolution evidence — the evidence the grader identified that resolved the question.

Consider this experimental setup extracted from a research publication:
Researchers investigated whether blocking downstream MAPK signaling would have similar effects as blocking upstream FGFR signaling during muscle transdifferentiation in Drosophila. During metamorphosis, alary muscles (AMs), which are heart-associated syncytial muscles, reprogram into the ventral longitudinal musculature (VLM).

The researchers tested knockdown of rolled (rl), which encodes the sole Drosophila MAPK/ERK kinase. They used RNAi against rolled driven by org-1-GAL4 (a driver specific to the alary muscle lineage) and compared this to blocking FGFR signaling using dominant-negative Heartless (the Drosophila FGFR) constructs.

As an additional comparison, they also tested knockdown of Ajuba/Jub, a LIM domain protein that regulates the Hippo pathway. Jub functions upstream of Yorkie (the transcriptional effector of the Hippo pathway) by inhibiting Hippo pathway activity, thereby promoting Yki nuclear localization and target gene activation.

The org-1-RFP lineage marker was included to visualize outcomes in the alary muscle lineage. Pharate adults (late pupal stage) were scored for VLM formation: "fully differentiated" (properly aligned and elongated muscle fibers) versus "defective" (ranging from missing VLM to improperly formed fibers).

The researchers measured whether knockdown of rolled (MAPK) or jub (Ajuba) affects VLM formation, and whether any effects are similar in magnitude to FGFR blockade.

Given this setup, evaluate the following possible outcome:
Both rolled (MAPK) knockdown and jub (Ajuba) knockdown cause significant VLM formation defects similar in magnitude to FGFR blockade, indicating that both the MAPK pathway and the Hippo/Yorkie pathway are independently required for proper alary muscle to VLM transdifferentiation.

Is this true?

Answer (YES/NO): NO